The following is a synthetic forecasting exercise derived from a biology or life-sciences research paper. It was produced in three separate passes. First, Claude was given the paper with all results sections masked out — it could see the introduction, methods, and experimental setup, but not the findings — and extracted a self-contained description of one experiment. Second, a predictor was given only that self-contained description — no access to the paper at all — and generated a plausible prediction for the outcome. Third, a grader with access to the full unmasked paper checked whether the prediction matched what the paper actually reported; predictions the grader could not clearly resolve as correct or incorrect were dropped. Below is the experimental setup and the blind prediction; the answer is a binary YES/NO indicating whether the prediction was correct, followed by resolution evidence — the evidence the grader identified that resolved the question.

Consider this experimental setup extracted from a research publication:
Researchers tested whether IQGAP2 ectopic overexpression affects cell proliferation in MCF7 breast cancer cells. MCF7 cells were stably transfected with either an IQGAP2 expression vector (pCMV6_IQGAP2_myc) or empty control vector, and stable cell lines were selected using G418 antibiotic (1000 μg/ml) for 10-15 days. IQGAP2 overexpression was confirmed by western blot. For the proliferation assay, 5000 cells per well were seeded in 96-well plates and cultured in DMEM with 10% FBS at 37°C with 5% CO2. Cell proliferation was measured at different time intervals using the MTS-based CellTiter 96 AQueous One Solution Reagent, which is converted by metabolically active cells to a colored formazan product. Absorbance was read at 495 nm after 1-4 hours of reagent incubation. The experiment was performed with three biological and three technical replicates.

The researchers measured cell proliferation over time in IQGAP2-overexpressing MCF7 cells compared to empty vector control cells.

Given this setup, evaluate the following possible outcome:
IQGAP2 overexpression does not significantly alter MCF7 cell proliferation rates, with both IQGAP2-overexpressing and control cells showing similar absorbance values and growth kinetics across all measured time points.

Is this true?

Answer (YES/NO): NO